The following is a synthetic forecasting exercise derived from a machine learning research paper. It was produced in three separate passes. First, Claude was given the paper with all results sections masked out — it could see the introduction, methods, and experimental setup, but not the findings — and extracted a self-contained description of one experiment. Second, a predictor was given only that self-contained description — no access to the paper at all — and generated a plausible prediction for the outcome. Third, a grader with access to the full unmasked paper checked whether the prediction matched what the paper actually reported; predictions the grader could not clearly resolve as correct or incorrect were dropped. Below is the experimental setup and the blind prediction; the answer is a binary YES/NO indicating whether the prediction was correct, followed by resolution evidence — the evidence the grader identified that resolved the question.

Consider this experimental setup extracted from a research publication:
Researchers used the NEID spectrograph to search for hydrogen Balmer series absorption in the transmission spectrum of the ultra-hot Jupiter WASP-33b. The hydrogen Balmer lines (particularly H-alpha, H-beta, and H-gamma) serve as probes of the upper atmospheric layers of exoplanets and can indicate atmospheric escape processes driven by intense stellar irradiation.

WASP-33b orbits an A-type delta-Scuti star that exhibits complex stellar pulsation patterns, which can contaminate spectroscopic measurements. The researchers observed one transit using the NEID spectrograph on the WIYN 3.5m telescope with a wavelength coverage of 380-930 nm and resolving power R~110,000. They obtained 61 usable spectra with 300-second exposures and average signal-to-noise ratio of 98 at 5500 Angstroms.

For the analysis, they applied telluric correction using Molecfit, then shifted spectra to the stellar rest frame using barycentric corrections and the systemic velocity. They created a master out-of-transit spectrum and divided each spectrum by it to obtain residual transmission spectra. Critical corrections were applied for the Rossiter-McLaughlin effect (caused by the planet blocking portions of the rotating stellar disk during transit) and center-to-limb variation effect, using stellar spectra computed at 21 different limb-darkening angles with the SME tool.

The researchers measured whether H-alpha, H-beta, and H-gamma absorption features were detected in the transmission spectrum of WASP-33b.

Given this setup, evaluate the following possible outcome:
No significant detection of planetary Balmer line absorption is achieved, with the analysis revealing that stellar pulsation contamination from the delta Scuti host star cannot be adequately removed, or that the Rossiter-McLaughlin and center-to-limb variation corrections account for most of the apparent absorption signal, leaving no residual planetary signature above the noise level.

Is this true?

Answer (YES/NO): NO